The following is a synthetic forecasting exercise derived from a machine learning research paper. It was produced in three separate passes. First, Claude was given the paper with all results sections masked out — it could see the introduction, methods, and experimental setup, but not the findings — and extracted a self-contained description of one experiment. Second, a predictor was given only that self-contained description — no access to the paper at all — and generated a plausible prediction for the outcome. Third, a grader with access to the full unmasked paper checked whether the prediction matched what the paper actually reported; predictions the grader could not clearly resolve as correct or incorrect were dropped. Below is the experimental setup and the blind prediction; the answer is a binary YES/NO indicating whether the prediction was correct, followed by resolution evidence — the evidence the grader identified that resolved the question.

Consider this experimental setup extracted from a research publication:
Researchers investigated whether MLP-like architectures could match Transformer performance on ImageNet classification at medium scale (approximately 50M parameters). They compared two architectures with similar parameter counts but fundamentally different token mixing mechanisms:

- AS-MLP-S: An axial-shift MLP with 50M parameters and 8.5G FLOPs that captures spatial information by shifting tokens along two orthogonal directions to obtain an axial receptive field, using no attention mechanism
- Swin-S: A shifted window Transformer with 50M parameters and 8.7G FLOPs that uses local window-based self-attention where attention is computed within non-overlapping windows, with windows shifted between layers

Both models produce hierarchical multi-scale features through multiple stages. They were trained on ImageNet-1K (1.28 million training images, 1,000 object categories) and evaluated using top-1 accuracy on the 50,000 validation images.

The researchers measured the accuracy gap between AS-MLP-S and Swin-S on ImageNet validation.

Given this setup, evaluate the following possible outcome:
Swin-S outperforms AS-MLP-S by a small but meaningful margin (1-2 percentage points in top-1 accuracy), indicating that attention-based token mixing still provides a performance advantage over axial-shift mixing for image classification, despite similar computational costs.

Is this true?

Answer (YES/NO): NO